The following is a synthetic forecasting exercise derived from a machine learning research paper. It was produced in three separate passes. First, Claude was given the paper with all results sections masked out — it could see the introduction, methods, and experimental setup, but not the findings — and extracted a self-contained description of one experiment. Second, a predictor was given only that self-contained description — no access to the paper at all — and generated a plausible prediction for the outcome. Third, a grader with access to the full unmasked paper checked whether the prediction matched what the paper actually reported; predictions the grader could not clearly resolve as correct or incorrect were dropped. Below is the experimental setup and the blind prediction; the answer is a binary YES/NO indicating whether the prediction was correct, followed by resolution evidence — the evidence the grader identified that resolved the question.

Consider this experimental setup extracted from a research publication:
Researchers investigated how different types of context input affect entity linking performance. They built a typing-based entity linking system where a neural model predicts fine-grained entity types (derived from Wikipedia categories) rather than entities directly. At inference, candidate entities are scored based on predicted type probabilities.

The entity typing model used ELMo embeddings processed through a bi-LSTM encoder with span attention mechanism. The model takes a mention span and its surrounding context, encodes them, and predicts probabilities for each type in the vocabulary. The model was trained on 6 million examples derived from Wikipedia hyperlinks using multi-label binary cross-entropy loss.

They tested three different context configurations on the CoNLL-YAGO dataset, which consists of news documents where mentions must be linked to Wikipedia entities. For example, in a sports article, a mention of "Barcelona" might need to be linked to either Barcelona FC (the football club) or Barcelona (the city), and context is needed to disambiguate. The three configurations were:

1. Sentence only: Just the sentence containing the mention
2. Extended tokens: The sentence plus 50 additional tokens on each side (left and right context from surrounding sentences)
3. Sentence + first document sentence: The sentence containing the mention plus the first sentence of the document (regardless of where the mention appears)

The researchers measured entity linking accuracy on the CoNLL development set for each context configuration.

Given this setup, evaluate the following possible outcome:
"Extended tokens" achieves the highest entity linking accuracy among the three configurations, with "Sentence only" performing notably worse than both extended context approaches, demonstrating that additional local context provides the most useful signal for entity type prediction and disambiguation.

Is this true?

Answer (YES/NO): NO